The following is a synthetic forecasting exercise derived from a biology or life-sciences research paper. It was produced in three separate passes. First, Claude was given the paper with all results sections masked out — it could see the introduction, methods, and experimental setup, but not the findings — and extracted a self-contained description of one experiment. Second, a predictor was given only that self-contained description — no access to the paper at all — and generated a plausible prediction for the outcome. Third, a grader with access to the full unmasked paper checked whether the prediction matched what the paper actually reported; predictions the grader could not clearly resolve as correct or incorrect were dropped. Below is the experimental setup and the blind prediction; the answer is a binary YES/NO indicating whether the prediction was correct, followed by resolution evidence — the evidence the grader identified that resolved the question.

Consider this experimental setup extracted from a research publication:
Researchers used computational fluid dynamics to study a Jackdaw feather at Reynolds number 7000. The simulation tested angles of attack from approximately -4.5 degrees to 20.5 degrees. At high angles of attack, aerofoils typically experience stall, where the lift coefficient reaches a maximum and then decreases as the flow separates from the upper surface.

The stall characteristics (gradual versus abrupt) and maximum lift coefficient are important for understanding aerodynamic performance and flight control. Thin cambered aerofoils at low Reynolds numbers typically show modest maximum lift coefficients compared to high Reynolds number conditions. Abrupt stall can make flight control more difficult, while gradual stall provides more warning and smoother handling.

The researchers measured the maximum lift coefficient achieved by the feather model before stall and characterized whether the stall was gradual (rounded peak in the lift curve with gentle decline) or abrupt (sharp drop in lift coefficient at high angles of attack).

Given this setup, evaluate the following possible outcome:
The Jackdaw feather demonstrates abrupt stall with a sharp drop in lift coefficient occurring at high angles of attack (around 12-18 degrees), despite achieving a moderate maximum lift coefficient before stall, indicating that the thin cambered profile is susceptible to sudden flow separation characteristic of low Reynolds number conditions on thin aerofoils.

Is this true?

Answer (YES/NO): NO